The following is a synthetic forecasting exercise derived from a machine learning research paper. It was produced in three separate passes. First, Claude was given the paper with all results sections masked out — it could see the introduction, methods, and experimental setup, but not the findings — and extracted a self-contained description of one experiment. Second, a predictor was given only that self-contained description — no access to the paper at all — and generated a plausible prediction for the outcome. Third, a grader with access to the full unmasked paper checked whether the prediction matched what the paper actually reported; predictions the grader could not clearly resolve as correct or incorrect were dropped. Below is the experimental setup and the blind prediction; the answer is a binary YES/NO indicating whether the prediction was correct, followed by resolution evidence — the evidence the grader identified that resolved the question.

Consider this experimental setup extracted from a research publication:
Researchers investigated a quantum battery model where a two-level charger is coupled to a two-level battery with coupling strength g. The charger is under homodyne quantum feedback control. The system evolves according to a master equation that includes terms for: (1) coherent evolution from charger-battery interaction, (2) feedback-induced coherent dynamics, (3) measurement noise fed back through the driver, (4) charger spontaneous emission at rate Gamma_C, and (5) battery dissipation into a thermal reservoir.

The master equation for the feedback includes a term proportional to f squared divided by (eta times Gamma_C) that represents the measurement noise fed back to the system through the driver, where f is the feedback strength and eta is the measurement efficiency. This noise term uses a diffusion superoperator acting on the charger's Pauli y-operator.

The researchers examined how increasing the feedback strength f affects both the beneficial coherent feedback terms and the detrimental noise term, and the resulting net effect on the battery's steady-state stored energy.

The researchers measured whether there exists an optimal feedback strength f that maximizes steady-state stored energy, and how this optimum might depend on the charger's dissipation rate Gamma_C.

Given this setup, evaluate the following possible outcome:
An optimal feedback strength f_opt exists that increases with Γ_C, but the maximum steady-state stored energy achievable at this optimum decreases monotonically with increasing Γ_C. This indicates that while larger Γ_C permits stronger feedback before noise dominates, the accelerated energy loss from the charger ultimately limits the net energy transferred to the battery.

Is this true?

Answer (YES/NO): NO